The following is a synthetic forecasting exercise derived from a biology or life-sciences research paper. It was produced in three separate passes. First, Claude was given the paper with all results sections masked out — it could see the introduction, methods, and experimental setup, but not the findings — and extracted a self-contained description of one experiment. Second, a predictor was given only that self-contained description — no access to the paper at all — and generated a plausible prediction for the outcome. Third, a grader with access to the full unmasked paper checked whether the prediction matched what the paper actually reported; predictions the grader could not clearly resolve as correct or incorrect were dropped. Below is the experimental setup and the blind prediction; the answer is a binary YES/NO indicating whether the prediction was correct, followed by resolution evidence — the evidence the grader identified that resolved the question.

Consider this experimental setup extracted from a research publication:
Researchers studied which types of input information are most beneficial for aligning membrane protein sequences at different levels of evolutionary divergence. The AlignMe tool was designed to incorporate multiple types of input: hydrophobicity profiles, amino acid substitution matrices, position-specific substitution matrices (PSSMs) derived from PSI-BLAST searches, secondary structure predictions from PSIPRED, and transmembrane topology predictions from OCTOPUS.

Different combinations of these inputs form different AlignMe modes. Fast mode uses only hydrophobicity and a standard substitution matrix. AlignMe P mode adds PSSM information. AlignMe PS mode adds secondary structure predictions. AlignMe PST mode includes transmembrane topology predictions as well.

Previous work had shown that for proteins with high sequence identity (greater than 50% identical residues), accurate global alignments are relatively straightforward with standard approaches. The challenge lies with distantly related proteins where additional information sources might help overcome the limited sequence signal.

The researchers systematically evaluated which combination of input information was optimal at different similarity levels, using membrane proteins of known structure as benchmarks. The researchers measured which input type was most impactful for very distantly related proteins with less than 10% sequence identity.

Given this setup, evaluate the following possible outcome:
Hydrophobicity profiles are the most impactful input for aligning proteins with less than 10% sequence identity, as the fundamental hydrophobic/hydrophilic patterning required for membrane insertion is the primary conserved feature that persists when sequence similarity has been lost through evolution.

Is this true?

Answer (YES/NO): NO